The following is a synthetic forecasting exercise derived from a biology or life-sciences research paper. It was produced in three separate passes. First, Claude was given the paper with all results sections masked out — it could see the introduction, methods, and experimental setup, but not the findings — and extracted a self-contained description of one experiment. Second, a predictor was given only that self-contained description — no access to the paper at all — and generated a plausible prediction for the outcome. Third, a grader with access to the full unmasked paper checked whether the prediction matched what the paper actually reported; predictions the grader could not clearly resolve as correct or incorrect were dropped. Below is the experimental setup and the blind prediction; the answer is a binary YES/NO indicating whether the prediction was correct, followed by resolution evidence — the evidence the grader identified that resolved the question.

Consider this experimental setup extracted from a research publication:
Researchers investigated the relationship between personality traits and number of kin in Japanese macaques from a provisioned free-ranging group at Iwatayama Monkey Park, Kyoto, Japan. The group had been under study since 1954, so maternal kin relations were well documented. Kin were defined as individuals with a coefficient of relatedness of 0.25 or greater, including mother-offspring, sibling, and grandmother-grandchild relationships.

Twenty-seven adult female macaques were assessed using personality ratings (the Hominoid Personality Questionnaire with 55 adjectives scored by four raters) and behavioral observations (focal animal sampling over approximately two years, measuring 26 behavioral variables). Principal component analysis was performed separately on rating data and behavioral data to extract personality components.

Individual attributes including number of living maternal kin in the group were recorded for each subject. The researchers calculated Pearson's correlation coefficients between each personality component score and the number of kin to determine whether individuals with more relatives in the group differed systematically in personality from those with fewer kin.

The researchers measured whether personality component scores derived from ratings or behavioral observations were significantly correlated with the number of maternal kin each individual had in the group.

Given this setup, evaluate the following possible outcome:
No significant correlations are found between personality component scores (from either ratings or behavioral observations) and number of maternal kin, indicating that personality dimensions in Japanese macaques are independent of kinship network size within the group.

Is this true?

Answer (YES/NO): NO